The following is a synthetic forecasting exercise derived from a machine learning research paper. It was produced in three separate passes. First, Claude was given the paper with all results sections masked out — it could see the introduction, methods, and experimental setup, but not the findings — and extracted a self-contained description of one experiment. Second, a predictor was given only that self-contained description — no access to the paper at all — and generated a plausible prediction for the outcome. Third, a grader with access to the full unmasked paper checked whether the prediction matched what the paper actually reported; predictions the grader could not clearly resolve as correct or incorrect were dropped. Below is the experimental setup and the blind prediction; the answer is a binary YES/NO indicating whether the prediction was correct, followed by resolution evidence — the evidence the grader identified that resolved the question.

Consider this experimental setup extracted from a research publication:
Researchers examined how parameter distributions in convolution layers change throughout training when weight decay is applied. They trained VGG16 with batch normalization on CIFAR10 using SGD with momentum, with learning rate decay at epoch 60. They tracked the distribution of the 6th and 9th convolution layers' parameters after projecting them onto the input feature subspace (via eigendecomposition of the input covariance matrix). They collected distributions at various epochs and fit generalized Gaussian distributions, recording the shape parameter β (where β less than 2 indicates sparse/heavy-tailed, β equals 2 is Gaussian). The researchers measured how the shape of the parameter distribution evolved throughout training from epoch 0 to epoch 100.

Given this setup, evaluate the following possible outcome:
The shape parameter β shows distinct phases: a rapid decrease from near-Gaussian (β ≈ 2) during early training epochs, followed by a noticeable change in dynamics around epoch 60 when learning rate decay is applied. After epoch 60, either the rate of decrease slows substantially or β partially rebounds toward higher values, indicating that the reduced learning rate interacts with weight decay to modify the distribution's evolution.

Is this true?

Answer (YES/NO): YES